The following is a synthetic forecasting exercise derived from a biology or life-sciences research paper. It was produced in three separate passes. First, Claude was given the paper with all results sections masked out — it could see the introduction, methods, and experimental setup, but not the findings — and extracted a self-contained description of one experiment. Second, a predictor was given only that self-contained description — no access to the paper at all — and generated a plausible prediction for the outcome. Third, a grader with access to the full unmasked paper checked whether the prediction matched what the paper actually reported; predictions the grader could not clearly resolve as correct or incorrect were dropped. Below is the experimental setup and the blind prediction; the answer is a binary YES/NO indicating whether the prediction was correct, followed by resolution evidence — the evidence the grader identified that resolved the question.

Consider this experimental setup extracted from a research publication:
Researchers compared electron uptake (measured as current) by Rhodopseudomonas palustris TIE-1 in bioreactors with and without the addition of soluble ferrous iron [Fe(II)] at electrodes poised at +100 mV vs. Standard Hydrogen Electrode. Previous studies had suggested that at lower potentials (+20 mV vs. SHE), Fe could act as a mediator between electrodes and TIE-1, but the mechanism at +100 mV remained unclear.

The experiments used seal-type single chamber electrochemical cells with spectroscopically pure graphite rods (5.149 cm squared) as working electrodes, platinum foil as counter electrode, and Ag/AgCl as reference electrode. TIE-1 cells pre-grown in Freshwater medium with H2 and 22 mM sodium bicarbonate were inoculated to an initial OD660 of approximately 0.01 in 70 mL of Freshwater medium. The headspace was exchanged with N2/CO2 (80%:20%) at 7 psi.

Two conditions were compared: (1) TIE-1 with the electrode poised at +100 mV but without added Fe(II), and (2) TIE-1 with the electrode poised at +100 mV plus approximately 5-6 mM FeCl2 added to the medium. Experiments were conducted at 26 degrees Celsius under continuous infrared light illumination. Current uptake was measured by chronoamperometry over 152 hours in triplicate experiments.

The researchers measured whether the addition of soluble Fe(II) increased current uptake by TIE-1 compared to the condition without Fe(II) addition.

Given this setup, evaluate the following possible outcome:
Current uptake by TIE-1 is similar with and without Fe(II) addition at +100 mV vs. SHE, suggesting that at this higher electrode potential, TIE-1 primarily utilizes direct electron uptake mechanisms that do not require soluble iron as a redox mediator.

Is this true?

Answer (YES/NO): NO